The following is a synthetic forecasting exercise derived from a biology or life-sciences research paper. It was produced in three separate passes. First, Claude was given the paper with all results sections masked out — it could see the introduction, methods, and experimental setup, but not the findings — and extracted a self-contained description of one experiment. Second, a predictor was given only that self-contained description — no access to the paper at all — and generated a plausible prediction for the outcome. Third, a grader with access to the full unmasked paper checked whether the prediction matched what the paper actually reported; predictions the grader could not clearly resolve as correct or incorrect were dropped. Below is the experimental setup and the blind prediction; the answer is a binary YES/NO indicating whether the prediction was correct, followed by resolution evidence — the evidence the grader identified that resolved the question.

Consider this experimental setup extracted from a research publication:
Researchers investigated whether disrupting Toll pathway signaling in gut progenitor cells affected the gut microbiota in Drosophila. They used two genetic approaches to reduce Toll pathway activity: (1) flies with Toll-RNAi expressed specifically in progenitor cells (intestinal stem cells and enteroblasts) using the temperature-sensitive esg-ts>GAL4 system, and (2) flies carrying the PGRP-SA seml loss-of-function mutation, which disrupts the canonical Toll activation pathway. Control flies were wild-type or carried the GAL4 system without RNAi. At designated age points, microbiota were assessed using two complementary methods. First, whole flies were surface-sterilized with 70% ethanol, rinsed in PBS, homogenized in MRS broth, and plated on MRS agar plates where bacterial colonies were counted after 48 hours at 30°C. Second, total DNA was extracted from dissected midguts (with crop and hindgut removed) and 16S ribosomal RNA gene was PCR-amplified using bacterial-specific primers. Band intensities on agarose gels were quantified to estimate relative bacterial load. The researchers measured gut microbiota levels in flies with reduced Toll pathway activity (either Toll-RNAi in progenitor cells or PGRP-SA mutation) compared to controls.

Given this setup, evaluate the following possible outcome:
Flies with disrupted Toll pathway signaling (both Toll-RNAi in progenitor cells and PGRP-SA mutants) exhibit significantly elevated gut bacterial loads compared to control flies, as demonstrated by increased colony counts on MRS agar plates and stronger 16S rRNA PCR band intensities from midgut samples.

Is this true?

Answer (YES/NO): NO